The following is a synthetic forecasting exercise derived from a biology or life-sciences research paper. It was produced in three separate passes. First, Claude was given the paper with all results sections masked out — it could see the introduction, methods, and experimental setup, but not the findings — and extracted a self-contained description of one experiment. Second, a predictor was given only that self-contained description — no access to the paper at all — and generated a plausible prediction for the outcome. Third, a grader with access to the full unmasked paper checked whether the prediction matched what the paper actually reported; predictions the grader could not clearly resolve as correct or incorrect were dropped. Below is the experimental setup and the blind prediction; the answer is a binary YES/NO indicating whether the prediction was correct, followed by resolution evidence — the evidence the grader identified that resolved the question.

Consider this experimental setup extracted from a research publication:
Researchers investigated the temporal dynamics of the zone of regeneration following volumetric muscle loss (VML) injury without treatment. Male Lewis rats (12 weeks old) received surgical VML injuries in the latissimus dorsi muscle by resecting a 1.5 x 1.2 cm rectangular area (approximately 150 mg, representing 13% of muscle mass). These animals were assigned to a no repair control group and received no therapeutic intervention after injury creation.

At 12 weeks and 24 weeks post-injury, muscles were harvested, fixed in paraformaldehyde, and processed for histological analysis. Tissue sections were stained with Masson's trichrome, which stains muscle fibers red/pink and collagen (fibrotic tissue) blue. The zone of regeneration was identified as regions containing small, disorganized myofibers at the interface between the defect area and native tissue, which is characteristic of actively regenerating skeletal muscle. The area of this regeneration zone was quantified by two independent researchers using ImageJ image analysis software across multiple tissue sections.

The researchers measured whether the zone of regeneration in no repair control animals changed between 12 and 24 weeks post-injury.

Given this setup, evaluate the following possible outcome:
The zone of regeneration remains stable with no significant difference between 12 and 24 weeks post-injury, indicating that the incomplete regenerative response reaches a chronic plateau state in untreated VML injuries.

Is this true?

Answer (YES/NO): YES